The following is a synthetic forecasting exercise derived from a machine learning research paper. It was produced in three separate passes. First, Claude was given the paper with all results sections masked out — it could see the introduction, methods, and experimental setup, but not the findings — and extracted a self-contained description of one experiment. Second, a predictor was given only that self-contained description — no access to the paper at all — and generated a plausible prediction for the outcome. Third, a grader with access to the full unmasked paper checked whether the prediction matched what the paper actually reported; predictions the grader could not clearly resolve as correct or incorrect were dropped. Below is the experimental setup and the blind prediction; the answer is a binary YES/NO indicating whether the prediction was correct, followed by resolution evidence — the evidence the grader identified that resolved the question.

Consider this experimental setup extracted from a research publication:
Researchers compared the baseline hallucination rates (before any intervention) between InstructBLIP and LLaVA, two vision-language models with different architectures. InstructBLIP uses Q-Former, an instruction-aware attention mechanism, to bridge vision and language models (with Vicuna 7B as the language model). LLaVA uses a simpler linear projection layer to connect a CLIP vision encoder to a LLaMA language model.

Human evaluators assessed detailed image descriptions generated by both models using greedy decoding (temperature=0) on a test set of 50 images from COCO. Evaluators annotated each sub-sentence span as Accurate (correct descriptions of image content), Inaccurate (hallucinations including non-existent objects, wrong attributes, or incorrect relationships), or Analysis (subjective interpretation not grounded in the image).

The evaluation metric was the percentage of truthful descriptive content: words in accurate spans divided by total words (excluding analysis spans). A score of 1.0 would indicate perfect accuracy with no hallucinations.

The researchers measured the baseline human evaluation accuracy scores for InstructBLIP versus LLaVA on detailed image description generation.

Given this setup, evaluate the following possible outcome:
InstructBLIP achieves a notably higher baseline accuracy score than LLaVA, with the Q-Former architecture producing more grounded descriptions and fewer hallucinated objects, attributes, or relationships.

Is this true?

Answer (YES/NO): NO